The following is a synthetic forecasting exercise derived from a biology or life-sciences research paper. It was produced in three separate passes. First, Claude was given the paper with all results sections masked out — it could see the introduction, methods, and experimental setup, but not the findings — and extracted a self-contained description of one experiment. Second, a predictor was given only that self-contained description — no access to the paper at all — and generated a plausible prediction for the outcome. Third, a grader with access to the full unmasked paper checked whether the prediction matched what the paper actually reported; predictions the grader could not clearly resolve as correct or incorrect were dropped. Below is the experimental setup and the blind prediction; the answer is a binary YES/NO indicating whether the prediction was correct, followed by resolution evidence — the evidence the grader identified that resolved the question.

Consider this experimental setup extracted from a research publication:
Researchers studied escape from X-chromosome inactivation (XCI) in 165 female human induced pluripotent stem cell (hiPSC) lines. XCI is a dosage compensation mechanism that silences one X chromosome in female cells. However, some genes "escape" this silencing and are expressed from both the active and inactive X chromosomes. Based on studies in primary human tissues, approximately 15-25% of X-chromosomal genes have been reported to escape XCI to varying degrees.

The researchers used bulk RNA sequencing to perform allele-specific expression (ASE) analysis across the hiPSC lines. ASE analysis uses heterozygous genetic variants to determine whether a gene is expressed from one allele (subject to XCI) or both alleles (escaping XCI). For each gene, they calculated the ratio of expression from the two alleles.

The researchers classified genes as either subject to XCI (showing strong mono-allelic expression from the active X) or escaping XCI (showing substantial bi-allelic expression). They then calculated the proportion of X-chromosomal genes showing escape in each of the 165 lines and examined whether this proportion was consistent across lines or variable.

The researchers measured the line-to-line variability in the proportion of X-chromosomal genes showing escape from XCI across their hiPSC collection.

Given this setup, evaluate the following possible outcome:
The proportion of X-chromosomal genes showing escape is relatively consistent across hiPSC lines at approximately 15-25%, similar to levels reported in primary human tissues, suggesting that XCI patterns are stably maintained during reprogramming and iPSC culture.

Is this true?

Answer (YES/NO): NO